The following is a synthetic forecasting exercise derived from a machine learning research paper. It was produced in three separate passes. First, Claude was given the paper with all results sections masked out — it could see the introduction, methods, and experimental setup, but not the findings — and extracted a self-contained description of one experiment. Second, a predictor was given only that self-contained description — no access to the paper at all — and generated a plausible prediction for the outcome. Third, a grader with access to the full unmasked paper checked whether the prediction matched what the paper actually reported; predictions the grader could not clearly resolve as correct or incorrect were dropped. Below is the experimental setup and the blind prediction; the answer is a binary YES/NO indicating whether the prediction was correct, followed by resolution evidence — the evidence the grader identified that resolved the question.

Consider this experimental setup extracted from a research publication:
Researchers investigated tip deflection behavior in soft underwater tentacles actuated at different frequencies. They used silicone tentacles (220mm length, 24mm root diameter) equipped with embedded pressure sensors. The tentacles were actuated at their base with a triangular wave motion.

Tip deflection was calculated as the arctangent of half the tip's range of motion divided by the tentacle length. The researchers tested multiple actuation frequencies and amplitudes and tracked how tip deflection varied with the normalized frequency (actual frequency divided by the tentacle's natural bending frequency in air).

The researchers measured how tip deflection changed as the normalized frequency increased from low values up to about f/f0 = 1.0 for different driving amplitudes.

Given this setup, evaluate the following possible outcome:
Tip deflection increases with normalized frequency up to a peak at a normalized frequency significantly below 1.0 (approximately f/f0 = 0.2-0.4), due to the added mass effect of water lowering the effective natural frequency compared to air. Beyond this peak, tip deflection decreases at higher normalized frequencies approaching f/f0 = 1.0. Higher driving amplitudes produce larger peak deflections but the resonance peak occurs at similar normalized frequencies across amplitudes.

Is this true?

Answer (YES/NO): NO